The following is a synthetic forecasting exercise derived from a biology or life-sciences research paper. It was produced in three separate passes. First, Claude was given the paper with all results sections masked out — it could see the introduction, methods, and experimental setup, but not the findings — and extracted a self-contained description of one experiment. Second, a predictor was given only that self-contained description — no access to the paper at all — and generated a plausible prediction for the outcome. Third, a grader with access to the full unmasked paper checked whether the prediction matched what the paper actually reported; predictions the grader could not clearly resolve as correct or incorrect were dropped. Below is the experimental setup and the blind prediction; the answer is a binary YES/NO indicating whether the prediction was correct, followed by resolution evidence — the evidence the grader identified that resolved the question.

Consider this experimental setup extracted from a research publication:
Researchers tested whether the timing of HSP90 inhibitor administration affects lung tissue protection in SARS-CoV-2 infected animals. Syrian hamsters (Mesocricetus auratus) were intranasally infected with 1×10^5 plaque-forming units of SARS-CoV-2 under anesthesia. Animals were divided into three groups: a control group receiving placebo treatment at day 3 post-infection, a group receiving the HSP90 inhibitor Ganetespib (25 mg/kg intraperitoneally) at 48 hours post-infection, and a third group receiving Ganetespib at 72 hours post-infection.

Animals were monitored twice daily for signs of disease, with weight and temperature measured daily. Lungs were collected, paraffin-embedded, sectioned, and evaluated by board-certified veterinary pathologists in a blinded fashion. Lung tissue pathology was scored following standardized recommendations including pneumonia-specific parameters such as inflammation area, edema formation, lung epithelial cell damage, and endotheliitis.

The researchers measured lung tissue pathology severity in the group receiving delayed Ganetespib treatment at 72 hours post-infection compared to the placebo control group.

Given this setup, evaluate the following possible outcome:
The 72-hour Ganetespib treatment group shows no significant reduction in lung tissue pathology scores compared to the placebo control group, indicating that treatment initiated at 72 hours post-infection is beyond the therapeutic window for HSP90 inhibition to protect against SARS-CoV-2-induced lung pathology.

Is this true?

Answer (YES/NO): YES